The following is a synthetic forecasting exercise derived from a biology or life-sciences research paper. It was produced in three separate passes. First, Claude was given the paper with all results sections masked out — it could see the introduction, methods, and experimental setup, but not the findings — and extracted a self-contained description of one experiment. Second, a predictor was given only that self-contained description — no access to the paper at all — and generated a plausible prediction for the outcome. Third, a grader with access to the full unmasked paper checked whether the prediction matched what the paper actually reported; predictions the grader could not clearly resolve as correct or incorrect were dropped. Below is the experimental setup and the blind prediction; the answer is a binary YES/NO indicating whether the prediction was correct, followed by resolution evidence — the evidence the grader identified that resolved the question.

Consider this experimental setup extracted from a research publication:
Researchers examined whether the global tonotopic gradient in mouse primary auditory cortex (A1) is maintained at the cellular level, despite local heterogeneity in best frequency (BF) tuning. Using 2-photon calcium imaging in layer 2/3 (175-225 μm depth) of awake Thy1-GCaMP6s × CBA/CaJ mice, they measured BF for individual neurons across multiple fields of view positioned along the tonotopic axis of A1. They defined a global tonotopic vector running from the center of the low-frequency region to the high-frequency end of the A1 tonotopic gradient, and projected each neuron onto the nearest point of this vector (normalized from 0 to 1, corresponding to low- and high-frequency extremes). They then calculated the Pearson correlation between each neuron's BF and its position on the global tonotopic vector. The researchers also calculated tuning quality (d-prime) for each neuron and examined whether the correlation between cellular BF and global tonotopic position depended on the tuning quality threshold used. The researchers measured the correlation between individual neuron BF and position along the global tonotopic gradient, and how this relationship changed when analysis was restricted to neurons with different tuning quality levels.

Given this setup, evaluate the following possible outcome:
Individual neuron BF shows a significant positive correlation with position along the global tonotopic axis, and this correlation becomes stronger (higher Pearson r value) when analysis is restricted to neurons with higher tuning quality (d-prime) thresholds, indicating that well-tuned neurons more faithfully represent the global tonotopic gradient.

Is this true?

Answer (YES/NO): YES